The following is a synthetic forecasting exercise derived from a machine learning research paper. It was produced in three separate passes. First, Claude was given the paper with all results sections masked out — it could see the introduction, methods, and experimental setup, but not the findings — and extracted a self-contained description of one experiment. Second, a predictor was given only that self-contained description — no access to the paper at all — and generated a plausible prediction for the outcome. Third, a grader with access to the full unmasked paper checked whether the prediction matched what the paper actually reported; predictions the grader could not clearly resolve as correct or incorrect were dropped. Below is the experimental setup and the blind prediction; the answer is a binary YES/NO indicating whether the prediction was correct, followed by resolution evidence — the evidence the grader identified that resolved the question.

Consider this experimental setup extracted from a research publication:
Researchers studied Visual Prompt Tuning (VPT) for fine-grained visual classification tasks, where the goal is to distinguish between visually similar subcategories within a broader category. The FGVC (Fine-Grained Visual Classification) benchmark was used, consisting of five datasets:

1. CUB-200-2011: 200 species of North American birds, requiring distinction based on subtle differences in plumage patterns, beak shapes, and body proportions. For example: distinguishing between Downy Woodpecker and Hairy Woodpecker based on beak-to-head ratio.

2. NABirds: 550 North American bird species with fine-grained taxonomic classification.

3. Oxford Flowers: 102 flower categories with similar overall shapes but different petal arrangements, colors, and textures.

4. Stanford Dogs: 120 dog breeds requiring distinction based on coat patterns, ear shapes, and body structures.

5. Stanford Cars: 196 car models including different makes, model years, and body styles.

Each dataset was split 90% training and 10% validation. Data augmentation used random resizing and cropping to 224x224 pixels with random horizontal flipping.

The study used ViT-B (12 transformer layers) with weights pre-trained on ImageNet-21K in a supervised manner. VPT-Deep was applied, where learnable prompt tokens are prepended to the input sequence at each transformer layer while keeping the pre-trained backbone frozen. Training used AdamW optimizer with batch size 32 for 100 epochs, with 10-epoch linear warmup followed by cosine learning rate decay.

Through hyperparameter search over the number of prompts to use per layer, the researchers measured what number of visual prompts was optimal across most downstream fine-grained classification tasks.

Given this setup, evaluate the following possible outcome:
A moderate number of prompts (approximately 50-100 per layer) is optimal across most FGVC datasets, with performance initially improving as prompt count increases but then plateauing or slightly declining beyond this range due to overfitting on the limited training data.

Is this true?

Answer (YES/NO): NO